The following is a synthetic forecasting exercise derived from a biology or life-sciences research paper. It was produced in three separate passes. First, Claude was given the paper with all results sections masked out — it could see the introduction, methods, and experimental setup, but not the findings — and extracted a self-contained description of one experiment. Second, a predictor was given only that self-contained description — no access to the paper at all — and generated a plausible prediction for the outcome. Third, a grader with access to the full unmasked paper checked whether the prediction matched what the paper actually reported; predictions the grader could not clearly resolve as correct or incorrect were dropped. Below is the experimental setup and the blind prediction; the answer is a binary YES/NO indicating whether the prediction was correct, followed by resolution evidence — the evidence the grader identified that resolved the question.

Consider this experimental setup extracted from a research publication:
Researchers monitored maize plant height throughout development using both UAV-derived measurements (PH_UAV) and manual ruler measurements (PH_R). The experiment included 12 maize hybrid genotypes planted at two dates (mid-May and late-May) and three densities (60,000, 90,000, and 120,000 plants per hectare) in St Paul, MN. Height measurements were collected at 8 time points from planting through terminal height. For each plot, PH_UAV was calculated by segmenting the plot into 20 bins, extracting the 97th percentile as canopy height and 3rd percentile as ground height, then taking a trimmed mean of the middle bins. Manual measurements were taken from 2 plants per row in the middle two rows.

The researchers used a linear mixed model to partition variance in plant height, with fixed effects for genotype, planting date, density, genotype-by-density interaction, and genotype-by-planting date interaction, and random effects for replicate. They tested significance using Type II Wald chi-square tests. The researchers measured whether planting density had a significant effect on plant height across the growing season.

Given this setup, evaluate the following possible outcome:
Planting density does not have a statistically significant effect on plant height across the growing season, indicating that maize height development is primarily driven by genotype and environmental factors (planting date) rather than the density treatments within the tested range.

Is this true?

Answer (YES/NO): NO